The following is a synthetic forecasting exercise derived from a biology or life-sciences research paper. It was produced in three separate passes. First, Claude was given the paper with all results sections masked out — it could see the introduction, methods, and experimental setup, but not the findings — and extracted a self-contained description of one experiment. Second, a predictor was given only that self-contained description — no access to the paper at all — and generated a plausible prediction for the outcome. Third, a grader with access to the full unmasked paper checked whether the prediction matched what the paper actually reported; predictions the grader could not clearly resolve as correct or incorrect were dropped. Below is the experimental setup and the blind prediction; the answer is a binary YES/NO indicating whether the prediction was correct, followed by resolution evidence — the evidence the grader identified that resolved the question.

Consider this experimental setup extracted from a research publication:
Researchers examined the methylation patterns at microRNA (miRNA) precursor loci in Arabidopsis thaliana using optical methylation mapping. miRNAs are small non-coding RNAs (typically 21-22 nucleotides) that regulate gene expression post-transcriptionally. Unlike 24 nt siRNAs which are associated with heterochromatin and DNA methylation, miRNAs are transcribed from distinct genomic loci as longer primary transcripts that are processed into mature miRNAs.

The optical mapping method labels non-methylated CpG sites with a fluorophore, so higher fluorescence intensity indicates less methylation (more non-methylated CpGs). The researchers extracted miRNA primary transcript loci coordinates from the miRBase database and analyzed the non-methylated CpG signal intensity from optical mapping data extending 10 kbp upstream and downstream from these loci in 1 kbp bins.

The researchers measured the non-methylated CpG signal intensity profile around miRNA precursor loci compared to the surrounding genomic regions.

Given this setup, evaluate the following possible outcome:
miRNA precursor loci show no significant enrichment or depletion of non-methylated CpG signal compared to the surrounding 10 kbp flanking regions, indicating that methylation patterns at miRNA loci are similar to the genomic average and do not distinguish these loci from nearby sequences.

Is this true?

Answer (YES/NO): YES